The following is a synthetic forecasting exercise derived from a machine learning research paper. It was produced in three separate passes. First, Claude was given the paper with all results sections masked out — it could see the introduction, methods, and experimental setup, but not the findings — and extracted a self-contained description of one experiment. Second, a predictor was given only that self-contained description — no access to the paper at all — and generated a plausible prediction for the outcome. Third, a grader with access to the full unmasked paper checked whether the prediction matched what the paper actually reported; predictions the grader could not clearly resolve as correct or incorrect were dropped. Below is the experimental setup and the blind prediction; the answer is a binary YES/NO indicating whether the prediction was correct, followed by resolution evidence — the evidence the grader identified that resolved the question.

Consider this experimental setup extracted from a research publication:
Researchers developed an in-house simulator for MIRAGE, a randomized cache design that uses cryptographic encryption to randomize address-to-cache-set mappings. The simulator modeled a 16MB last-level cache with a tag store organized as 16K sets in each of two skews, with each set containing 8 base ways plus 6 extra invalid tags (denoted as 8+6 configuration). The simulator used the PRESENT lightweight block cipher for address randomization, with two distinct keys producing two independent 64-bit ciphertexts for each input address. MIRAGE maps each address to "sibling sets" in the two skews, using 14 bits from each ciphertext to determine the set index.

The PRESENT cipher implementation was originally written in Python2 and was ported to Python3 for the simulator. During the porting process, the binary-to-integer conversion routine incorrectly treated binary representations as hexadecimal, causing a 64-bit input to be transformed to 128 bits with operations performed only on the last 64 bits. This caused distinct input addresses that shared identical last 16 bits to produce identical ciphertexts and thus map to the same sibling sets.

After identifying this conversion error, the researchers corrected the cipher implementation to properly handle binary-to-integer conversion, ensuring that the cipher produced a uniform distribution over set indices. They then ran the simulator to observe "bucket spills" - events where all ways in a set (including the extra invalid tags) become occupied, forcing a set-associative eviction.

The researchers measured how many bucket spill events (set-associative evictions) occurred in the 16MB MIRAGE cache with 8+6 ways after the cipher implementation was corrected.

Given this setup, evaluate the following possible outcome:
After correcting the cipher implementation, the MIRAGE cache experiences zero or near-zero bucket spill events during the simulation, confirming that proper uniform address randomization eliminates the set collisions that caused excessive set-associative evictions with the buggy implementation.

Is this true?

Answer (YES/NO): YES